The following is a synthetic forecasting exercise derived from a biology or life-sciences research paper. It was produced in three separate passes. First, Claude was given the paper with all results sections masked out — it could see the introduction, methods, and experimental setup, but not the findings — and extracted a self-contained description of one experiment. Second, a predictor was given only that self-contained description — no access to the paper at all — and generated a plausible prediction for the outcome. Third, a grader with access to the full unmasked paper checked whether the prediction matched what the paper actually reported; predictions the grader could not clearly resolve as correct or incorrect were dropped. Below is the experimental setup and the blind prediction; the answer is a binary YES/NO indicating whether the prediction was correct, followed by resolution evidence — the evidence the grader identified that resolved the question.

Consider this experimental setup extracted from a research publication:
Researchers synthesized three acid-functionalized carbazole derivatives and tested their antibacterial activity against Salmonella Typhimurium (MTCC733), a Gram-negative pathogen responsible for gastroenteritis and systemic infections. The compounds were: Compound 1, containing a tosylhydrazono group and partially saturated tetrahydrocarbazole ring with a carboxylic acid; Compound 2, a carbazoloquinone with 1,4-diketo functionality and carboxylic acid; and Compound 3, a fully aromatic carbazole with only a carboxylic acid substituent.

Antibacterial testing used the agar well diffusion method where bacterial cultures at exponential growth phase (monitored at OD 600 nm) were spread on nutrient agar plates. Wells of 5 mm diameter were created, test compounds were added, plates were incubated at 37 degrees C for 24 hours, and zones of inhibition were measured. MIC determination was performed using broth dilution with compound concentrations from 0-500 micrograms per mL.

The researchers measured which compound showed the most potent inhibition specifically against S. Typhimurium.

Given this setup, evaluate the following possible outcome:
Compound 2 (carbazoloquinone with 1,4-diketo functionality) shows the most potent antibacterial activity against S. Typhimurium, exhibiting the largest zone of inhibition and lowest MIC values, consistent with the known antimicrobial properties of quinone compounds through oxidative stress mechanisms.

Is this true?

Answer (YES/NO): NO